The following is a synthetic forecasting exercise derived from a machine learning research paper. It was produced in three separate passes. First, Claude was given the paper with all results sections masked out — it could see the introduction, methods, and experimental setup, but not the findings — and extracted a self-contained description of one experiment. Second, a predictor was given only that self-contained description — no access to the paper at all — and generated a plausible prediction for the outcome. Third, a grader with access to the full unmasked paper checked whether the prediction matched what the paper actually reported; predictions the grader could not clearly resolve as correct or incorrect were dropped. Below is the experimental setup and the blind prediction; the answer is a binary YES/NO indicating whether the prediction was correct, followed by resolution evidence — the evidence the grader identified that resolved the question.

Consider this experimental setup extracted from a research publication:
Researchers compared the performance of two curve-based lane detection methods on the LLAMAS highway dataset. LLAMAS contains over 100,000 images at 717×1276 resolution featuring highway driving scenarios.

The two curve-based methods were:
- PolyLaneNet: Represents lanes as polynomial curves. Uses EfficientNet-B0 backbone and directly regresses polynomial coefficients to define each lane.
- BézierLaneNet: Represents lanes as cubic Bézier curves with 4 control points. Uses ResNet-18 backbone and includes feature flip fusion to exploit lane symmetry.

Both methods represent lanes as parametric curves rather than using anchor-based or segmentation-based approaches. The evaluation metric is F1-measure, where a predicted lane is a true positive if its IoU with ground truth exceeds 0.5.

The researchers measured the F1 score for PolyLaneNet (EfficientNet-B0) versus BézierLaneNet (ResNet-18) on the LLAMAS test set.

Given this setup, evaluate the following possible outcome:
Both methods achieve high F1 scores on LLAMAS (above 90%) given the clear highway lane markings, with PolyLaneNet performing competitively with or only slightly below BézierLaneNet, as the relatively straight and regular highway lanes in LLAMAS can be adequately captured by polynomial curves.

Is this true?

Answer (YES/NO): NO